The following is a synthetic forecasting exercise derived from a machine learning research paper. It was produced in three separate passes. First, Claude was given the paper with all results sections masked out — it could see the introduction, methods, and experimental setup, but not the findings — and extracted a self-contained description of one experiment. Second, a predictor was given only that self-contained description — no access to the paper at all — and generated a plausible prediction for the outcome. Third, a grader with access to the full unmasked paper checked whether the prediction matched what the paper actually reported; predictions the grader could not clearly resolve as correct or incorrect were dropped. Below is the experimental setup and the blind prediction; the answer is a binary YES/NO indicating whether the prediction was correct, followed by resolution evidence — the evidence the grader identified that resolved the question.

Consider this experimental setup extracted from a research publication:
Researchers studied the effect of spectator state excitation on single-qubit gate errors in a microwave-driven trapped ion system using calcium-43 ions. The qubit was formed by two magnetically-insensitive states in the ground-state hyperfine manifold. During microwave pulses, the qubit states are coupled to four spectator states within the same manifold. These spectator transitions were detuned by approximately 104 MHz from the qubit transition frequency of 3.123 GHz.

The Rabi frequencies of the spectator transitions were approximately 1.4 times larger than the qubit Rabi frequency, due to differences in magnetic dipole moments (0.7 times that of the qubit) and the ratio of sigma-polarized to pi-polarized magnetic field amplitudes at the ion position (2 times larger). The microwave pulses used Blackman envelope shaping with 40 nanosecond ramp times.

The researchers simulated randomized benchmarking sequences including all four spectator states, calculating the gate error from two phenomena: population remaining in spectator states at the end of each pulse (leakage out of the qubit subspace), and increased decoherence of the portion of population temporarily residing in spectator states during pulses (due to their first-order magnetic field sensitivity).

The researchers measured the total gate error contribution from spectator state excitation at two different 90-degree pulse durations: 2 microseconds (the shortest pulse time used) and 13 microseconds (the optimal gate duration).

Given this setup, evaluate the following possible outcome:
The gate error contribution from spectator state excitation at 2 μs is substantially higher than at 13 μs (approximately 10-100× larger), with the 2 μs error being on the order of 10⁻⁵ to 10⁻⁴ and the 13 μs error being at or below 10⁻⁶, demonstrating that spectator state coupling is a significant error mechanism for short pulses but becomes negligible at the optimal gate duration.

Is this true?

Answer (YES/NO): NO